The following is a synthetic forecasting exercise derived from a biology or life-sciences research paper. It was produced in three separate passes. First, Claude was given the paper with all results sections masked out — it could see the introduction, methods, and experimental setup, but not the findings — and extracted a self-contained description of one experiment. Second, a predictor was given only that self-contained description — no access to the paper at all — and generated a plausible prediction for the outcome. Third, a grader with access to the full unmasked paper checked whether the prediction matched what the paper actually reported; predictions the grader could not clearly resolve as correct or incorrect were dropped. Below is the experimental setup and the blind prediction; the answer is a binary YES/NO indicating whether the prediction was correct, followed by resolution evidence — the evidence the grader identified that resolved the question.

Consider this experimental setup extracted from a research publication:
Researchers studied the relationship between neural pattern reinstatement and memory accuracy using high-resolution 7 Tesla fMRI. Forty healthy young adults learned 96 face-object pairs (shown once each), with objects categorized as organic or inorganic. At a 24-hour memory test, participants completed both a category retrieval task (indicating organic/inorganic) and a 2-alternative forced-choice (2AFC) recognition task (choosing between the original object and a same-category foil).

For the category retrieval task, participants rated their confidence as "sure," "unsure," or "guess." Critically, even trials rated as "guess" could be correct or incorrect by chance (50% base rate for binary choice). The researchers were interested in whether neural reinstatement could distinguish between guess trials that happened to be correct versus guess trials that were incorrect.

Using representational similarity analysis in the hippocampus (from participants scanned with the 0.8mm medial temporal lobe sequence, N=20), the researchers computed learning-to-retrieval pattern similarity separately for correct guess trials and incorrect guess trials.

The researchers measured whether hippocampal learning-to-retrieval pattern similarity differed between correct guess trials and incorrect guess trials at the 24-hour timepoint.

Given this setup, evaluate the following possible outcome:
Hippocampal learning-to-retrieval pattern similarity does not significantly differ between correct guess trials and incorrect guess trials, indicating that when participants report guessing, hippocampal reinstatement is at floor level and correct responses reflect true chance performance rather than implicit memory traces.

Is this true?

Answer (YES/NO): NO